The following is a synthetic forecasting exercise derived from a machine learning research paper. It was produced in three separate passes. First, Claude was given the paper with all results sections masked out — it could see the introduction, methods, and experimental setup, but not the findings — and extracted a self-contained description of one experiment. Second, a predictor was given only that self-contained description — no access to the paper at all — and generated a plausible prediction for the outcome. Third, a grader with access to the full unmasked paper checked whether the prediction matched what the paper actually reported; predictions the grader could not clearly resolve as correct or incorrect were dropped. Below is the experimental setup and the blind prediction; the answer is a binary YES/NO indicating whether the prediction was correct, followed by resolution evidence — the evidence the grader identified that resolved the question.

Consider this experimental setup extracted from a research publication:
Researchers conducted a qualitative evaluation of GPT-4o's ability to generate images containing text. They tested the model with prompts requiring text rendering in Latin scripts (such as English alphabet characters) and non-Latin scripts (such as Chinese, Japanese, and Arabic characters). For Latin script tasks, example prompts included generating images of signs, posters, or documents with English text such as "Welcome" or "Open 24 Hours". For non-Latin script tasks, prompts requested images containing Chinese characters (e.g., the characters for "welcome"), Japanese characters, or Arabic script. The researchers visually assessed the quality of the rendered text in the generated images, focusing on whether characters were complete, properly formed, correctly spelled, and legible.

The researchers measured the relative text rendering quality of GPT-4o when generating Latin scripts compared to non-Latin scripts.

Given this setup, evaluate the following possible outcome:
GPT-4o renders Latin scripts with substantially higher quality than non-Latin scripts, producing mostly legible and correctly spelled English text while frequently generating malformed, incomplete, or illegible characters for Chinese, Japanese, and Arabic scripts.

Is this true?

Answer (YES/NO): YES